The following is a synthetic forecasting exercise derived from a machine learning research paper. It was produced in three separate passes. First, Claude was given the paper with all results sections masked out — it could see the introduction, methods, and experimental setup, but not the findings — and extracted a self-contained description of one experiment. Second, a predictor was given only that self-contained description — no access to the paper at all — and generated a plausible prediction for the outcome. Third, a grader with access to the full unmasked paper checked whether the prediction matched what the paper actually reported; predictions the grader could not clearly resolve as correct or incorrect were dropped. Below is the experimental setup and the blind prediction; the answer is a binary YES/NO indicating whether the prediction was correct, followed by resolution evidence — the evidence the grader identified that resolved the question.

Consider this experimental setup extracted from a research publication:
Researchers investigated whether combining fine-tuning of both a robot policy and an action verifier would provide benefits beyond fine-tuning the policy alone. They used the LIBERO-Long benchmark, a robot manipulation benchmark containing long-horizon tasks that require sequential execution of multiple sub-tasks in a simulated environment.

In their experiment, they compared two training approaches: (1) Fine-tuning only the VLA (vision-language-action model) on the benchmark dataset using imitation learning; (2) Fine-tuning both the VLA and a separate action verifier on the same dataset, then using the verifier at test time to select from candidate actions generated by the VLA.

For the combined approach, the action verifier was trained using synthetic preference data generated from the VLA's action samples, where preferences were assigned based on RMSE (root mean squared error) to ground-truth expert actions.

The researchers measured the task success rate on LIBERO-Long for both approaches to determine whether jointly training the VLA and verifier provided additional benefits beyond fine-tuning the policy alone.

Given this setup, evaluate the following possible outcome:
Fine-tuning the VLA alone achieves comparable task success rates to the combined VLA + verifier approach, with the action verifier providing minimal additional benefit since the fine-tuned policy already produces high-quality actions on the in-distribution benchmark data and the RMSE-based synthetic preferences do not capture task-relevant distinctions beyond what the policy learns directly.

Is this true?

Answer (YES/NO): NO